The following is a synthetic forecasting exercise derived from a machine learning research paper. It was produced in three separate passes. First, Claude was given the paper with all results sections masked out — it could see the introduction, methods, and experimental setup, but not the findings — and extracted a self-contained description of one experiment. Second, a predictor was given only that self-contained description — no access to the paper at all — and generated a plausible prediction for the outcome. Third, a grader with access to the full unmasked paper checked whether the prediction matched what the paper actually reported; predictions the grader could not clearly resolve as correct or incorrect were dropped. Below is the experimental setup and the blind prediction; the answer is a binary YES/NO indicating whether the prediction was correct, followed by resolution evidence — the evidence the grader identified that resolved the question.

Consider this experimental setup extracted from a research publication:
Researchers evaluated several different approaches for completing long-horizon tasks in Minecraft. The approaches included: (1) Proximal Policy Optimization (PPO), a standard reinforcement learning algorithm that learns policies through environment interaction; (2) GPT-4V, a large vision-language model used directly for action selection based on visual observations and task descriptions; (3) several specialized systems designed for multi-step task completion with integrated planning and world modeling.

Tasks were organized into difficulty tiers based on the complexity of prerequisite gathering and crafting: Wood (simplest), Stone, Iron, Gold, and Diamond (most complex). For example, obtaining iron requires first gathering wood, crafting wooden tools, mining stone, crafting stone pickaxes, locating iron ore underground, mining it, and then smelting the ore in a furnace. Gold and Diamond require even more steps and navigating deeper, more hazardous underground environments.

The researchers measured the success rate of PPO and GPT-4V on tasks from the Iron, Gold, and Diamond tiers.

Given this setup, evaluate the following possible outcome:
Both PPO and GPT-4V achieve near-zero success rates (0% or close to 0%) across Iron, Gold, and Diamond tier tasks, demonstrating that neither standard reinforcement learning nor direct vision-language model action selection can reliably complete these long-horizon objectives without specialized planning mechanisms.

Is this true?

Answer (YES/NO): YES